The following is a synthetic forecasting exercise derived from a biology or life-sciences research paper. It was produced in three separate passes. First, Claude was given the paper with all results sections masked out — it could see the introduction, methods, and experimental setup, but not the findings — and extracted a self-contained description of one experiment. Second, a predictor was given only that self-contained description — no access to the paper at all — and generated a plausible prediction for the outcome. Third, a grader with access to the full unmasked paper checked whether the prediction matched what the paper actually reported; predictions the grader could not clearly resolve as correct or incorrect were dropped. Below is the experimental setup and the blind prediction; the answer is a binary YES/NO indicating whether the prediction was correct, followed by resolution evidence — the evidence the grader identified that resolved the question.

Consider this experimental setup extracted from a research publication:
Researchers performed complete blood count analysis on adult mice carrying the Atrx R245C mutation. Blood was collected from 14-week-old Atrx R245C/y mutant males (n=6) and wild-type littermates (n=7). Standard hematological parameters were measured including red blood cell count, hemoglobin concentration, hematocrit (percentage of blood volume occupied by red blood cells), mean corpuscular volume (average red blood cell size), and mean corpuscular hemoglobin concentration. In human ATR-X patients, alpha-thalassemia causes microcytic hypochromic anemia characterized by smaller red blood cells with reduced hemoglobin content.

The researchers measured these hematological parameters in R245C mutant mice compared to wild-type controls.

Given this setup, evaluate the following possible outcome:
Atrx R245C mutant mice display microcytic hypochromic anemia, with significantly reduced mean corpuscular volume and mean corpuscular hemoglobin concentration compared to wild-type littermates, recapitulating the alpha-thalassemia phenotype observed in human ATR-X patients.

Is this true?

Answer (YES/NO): NO